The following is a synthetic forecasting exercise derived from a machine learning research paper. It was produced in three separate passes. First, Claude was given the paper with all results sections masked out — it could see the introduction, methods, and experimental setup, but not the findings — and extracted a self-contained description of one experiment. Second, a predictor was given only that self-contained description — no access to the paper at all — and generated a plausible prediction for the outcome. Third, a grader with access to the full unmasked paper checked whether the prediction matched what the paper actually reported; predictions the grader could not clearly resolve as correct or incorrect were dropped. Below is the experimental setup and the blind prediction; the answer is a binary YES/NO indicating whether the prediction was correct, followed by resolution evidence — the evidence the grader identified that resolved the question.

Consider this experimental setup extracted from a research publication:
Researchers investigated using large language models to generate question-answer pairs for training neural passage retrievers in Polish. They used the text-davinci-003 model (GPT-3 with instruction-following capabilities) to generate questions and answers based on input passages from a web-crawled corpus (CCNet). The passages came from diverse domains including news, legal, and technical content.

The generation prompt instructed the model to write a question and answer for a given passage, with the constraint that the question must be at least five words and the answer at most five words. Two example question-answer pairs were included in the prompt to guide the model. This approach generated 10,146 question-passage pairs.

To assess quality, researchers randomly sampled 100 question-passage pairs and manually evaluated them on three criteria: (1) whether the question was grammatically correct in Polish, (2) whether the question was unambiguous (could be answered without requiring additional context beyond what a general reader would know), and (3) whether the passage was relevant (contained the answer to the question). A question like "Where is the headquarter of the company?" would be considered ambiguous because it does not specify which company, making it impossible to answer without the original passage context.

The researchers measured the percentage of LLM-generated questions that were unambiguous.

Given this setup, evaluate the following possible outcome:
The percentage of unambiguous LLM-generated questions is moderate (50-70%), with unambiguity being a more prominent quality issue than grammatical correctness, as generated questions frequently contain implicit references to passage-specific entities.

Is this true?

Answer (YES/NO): NO